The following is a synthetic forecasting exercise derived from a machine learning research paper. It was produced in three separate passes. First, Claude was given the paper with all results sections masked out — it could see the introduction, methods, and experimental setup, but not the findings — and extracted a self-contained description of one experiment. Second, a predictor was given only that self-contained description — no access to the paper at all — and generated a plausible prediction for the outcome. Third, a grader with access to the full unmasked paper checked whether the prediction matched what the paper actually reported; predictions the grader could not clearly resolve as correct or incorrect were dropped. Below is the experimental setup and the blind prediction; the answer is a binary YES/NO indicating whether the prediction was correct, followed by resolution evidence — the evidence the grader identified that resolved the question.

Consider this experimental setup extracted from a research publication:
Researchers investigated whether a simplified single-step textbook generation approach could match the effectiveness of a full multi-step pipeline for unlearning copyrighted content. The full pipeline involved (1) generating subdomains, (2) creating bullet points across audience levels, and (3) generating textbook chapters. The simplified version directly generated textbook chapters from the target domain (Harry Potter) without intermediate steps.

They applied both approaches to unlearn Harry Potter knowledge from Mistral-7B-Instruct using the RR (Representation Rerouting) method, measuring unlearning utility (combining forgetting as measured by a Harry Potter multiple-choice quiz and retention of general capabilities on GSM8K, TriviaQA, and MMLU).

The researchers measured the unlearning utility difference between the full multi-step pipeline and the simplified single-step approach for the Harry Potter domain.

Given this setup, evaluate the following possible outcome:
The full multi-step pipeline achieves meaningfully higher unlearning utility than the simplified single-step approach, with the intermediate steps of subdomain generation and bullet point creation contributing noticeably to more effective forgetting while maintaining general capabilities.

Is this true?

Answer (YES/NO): YES